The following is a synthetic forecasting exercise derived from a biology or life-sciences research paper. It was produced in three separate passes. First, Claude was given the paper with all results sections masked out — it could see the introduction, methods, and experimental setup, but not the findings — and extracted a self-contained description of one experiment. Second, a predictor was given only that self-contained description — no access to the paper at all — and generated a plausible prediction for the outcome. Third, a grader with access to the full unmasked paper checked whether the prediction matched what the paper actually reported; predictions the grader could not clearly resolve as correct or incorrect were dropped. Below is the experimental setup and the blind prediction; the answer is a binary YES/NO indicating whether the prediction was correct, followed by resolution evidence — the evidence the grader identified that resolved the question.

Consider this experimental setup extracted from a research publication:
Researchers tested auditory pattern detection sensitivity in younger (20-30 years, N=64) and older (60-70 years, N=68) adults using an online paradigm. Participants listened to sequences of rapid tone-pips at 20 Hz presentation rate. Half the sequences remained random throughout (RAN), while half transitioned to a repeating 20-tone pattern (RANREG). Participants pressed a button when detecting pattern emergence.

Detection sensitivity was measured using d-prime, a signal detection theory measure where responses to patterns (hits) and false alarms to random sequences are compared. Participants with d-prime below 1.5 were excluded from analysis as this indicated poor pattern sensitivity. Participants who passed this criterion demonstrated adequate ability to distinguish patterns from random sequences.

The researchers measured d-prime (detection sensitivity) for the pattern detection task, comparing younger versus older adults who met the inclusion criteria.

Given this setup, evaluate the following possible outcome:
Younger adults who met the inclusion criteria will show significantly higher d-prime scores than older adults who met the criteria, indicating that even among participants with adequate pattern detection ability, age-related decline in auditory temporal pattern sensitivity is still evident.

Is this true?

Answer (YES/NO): NO